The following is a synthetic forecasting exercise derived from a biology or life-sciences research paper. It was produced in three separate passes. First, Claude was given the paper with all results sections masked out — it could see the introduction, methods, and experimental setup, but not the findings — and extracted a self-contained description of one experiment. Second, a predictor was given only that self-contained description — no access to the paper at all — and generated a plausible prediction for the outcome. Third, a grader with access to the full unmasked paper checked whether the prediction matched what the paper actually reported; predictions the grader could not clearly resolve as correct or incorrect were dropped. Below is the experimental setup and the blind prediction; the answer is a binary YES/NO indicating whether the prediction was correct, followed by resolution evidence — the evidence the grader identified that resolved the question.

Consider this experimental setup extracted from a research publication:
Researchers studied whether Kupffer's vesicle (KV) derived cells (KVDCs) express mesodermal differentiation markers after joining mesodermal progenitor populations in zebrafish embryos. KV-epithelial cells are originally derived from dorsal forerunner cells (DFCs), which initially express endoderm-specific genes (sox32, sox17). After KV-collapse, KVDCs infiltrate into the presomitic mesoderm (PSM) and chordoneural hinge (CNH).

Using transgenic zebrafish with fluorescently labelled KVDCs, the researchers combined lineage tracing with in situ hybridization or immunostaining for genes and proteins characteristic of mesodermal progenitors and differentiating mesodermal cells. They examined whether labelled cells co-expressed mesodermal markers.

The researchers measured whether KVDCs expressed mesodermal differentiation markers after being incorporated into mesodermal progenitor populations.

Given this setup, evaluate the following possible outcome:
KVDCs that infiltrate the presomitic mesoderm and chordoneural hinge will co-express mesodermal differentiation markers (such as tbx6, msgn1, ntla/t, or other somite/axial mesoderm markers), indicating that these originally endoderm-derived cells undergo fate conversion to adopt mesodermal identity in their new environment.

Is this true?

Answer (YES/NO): YES